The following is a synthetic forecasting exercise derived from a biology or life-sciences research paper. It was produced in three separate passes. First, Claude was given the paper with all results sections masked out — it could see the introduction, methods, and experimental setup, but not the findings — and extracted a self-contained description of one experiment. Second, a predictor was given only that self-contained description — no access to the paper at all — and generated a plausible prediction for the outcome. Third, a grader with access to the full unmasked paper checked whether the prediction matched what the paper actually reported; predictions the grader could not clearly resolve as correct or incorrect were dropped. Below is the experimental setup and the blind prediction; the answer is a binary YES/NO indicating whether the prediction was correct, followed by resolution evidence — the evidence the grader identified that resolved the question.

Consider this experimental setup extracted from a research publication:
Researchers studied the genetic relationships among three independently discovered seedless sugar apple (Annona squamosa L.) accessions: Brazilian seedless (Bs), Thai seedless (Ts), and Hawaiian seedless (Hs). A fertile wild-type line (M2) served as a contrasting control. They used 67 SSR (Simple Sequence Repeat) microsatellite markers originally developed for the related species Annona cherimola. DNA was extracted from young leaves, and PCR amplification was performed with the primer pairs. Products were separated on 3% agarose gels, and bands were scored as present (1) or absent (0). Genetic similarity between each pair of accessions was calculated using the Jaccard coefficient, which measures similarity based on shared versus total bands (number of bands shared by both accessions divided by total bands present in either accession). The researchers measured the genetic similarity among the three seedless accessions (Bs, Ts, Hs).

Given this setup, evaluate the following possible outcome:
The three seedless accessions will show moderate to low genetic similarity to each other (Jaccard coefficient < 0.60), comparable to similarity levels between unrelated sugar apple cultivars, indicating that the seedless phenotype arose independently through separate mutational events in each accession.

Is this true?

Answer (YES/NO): NO